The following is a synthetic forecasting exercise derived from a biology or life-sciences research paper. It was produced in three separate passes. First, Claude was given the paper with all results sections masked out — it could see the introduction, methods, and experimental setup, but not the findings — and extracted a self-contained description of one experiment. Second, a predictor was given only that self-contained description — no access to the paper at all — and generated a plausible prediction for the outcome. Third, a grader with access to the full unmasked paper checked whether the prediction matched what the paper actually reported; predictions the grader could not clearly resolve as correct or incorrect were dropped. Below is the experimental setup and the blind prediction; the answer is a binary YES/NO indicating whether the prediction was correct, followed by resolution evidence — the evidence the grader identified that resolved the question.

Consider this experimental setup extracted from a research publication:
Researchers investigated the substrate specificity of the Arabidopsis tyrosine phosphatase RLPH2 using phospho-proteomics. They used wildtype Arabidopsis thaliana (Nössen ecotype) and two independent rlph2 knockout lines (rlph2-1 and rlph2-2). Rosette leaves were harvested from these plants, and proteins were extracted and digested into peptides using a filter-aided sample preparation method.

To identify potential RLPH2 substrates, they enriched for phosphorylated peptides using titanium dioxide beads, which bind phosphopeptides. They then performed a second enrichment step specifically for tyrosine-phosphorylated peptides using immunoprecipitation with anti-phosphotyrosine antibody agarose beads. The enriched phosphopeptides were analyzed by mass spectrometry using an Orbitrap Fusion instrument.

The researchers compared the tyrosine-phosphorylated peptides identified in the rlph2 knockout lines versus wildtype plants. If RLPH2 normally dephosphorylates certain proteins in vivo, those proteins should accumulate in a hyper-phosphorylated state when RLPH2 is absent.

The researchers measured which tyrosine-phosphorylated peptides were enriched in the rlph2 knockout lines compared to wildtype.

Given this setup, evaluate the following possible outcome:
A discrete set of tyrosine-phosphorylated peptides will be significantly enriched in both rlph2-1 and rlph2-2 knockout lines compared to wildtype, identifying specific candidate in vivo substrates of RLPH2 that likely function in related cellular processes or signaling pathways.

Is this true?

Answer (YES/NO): YES